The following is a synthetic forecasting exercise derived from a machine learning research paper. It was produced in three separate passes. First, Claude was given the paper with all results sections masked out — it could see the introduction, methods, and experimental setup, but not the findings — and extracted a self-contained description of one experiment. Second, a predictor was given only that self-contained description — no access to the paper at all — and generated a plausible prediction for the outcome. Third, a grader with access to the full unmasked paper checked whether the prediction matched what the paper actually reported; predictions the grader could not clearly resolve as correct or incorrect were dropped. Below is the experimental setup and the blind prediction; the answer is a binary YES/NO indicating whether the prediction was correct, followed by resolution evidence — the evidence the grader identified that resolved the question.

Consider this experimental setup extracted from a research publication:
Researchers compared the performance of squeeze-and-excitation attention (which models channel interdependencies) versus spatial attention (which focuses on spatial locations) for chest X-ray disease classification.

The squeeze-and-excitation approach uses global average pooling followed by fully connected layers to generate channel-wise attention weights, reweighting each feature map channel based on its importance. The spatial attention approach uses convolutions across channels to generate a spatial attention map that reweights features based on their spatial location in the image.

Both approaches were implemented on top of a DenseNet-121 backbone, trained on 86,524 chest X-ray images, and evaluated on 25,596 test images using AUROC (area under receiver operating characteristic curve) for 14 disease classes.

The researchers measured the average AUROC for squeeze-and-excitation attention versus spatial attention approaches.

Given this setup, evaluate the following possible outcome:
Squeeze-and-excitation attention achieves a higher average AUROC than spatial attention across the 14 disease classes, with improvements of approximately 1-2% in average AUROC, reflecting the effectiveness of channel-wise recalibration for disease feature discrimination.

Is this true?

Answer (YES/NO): NO